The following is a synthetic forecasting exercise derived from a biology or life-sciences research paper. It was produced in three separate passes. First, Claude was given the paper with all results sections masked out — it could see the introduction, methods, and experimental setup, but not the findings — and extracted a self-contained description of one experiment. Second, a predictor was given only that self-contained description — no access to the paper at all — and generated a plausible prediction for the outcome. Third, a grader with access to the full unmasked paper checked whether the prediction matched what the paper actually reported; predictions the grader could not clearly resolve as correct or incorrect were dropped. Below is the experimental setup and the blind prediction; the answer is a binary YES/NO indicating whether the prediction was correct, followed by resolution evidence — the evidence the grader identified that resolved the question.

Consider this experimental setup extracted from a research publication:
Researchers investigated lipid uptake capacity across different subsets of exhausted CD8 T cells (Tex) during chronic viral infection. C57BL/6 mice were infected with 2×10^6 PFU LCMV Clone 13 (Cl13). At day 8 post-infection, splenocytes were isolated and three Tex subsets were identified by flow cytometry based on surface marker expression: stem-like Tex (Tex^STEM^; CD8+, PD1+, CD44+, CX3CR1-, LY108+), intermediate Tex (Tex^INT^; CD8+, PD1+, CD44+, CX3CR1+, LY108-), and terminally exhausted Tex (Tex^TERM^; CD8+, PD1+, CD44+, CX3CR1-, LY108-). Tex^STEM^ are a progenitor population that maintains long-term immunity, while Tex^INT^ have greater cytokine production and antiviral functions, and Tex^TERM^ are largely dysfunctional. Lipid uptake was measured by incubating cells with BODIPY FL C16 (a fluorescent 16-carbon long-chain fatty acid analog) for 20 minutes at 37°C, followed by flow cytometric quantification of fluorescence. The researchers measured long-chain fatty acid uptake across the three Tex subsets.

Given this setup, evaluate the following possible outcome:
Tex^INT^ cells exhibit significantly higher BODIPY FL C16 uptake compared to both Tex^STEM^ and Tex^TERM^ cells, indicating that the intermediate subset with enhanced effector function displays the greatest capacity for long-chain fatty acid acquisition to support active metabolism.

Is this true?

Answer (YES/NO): NO